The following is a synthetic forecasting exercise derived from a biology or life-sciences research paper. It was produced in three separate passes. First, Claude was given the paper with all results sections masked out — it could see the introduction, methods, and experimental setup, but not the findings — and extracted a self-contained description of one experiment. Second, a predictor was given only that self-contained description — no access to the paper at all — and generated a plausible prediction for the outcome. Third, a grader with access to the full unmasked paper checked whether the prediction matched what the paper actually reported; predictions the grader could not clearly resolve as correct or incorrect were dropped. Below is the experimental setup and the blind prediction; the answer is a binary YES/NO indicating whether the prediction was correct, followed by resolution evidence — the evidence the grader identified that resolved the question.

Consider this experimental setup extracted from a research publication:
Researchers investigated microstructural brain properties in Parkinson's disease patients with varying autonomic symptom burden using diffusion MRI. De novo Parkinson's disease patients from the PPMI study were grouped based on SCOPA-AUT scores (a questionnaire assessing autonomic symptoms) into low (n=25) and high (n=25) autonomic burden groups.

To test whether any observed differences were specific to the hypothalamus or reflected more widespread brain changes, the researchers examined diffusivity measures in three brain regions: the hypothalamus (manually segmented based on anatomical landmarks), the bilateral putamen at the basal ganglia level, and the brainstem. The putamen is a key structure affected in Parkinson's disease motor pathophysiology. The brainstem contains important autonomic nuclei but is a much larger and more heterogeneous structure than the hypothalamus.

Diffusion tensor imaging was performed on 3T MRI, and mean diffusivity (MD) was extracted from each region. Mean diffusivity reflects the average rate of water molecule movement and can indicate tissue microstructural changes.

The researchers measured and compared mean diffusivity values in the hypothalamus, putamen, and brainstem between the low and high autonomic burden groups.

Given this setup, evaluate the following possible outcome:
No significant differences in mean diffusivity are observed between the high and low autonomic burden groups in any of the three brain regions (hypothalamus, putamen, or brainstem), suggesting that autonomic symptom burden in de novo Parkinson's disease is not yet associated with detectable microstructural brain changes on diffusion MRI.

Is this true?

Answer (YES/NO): NO